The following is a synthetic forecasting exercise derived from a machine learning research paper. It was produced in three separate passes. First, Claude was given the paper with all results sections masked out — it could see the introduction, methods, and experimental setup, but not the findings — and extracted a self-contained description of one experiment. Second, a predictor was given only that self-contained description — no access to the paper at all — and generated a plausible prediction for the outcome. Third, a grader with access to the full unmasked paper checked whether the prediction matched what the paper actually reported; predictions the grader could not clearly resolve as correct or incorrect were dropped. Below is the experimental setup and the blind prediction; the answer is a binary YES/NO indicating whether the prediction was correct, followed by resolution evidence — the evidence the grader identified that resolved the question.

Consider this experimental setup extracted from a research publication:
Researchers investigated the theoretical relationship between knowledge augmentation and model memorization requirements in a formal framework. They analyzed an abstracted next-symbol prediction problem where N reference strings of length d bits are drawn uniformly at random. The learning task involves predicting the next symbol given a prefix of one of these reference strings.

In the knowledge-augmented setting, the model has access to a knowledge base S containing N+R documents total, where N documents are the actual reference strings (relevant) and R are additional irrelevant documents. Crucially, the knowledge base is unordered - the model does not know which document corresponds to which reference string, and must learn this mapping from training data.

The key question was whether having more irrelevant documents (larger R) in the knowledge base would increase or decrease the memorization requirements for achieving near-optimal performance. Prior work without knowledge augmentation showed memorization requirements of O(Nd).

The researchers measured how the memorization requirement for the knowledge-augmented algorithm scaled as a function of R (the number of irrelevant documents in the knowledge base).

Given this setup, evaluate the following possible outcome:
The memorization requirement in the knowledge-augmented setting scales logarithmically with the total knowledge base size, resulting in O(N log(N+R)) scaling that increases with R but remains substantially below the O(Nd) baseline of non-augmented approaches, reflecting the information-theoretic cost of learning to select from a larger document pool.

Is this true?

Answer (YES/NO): YES